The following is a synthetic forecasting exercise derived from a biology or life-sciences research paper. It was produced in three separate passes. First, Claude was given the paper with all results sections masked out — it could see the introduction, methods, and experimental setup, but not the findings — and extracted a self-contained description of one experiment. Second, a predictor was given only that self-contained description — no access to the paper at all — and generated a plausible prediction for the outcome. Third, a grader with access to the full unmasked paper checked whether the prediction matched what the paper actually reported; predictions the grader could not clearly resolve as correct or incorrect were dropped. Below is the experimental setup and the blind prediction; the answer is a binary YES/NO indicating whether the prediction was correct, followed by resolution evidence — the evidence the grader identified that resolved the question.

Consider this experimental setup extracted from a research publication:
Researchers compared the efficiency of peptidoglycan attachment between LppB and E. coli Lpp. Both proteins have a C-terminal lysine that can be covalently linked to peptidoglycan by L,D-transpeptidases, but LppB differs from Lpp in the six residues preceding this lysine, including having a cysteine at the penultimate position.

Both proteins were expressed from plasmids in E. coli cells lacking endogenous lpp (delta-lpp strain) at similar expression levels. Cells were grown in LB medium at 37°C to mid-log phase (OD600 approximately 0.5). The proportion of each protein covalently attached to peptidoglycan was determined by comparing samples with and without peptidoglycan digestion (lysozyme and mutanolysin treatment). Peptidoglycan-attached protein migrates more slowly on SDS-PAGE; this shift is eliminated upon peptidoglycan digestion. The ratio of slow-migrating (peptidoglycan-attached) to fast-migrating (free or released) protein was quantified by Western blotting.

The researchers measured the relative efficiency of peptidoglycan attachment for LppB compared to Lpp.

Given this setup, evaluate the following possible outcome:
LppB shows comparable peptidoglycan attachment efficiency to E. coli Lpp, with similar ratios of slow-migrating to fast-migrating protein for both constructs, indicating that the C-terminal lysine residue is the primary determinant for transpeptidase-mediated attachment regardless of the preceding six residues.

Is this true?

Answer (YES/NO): NO